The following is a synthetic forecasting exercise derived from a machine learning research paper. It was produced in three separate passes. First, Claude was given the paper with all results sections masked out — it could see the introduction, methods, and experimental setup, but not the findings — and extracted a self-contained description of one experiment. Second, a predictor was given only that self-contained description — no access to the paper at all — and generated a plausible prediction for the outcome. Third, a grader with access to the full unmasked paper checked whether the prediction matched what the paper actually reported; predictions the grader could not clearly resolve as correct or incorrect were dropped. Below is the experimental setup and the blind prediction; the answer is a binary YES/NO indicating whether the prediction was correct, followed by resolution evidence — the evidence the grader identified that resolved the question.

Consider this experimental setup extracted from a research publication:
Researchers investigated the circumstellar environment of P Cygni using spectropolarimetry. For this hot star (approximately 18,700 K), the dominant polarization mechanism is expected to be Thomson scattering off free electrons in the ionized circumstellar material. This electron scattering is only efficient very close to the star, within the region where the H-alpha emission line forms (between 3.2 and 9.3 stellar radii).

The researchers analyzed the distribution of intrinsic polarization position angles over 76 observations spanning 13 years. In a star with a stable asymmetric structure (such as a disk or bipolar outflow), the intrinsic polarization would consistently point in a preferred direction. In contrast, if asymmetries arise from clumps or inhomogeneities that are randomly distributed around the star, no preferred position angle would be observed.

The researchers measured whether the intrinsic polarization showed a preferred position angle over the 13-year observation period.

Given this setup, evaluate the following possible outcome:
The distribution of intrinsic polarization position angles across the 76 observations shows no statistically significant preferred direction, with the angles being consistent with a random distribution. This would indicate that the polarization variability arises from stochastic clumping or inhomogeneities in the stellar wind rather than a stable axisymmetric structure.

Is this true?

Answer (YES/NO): YES